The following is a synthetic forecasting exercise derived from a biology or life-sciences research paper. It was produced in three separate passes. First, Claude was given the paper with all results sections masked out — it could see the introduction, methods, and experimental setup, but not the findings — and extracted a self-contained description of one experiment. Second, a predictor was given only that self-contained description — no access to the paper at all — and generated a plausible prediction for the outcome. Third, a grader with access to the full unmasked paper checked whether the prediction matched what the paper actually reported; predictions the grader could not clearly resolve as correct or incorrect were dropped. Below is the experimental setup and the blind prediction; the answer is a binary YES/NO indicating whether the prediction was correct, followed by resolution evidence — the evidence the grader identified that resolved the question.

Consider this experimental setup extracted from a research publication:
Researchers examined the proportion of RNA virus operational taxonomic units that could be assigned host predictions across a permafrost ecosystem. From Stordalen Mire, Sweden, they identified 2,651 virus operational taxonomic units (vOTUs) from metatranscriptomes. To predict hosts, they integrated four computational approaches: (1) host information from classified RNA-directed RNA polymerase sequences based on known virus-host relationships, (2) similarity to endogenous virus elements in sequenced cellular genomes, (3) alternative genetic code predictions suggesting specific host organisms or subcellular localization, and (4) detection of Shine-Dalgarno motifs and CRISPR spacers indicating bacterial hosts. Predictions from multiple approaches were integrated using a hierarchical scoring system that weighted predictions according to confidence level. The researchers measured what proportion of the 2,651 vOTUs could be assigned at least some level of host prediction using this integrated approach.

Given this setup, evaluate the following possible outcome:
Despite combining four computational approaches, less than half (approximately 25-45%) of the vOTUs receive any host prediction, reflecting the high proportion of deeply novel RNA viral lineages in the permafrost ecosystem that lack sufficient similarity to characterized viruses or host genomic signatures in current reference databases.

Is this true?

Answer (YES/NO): NO